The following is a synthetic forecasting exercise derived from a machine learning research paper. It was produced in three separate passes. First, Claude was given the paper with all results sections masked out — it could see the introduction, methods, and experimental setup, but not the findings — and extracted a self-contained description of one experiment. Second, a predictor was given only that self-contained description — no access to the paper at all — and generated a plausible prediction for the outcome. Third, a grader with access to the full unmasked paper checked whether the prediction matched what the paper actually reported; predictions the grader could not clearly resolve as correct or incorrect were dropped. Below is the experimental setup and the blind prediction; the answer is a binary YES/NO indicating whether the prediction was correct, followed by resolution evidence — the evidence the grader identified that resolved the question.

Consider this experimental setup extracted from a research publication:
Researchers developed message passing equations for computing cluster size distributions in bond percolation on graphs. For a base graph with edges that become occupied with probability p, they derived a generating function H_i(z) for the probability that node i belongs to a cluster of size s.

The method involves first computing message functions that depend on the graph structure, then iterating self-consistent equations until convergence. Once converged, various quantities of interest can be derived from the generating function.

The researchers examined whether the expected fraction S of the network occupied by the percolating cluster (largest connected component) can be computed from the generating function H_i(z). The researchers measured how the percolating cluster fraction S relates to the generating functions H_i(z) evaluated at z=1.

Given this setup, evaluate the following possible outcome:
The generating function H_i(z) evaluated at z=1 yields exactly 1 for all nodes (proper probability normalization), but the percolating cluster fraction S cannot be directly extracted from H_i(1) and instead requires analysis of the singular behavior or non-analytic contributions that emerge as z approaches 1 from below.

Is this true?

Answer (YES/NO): NO